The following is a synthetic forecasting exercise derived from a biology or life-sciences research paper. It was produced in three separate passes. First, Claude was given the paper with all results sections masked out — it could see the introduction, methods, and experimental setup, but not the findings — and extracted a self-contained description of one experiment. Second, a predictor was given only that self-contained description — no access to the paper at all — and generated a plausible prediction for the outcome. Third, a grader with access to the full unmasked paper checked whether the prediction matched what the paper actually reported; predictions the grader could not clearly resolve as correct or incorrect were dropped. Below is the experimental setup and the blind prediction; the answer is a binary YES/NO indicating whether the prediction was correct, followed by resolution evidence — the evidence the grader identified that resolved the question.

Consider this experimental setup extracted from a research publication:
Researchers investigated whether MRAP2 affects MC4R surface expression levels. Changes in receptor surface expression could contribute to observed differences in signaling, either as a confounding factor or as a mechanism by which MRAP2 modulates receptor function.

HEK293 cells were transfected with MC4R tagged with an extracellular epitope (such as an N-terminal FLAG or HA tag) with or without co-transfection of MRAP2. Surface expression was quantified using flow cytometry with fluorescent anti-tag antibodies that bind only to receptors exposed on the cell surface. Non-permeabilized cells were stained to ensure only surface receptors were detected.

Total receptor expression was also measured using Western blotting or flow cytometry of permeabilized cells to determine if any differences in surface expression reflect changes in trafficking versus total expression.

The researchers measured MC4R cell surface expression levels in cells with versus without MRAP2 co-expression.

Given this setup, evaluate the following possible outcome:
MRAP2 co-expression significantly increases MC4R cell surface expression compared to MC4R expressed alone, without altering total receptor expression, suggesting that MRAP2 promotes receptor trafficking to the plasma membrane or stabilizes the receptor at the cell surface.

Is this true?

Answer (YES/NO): NO